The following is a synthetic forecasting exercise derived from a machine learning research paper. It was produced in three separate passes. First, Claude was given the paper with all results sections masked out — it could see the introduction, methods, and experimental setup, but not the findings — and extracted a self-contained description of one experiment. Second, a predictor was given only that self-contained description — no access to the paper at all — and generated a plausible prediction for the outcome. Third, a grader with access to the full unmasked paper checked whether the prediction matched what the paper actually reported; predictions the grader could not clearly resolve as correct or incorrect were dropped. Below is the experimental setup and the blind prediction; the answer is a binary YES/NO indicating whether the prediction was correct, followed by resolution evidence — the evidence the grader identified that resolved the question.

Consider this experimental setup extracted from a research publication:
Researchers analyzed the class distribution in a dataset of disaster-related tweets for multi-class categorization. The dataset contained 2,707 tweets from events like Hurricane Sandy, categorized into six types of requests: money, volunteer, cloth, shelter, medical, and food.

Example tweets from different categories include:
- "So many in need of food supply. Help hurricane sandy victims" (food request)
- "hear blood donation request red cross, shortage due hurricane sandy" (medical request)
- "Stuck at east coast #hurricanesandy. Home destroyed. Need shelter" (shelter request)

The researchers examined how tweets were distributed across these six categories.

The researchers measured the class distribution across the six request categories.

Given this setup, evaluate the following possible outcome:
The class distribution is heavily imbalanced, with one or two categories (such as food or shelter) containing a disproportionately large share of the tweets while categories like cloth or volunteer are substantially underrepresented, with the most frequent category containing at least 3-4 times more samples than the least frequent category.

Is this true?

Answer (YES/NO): NO